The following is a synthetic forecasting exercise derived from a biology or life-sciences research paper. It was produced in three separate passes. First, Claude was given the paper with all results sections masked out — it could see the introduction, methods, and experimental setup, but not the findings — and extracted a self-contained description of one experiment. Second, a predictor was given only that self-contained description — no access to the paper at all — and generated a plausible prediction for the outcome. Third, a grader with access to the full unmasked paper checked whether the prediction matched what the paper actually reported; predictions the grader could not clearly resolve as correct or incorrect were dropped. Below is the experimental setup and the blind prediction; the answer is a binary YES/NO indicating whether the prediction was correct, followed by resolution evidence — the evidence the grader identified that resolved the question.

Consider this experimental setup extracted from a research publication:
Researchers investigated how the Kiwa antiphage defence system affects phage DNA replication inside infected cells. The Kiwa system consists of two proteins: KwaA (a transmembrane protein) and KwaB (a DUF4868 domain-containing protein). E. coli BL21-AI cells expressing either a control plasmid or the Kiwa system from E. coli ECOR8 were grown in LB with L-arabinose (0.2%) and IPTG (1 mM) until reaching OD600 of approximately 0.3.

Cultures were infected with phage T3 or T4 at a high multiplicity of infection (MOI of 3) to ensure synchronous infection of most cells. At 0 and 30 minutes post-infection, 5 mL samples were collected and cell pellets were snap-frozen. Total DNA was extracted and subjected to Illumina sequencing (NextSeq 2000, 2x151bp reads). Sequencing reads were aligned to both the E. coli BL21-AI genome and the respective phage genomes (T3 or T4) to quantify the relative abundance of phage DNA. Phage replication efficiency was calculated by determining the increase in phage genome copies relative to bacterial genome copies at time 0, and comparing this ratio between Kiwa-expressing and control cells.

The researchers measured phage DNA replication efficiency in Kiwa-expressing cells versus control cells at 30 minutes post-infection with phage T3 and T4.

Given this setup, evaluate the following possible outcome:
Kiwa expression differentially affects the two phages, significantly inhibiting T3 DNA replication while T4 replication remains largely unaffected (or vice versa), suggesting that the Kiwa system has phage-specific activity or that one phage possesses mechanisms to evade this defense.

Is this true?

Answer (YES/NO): NO